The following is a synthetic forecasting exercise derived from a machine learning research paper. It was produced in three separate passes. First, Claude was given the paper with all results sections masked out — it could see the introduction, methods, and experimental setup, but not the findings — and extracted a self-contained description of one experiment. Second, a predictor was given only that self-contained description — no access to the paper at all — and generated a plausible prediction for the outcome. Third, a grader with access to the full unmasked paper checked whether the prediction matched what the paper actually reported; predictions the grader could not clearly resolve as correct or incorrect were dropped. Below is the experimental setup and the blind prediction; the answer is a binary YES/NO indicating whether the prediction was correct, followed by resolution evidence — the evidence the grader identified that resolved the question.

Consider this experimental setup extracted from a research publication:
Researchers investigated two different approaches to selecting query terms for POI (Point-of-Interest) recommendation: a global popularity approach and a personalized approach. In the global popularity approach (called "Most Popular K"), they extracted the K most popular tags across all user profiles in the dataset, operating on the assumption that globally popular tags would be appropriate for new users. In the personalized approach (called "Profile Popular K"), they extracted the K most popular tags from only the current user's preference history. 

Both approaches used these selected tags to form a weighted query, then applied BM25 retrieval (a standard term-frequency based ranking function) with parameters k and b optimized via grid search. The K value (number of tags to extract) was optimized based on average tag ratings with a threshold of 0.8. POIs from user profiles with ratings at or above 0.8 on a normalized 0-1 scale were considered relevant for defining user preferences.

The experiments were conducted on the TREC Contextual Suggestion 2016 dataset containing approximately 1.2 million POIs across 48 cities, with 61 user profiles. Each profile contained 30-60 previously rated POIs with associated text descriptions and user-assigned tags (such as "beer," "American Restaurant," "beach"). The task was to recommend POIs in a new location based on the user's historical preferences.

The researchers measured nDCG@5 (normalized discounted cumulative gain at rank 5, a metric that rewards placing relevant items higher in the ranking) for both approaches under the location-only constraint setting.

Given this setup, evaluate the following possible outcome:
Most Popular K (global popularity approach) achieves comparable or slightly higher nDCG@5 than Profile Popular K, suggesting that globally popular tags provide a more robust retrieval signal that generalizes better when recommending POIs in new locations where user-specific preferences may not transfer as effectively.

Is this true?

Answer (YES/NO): NO